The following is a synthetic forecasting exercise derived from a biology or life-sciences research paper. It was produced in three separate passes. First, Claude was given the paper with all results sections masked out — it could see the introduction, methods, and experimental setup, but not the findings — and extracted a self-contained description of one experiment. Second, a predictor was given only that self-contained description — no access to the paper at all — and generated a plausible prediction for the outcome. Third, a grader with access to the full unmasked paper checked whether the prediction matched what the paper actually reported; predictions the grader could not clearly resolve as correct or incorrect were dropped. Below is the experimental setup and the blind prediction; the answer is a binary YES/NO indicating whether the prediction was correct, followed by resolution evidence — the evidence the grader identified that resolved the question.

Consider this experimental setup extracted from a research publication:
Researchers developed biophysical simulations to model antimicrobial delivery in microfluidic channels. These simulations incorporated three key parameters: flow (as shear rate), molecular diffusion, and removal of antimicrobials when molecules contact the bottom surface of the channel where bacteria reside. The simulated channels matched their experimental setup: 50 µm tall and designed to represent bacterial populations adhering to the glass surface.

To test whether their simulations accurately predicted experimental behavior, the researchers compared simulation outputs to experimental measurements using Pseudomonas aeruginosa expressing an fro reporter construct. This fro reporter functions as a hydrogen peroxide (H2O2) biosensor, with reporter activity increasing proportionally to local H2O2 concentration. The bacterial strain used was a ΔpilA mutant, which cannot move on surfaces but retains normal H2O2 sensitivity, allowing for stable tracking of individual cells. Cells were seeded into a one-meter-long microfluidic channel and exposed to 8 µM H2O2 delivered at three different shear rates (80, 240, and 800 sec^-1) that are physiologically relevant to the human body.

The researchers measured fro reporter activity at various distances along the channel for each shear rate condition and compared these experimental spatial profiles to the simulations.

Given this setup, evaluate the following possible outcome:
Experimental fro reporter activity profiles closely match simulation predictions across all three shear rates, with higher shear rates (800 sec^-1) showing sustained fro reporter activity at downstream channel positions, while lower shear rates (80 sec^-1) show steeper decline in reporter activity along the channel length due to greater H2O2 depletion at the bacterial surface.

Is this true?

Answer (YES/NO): YES